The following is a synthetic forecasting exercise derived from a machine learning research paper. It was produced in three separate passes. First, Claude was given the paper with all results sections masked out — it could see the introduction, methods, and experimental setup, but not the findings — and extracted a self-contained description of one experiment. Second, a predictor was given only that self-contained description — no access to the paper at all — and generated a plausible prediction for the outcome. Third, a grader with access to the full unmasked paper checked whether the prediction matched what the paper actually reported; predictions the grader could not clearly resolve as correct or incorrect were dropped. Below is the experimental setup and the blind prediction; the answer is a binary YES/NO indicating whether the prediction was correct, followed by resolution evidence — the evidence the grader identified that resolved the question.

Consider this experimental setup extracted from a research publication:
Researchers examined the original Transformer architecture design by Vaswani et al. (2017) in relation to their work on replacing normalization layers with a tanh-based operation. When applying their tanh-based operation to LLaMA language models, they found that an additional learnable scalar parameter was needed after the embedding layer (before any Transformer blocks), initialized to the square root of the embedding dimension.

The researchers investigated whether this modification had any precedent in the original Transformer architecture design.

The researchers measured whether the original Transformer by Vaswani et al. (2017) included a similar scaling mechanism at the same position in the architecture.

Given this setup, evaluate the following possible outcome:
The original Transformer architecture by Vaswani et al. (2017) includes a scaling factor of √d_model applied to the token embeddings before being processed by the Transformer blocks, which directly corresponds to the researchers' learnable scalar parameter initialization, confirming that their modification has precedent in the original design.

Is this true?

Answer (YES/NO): YES